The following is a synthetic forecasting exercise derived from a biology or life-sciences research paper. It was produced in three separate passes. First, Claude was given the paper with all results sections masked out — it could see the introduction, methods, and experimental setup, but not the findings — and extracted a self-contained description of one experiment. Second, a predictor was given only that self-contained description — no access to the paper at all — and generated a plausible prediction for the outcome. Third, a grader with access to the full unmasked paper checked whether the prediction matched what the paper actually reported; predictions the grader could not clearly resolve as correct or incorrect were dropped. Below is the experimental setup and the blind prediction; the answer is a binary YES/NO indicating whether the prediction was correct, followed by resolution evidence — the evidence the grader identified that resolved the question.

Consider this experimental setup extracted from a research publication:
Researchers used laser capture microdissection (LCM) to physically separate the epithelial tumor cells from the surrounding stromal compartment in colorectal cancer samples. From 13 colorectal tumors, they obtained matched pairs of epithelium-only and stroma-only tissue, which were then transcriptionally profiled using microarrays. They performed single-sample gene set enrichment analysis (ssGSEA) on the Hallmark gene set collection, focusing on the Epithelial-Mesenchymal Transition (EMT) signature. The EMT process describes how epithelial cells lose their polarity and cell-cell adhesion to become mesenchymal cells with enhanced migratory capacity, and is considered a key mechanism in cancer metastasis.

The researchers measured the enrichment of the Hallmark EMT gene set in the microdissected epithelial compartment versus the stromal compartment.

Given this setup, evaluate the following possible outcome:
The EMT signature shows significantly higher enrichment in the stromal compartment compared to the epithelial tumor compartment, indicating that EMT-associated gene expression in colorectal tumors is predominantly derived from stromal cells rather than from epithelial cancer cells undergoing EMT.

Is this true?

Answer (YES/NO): YES